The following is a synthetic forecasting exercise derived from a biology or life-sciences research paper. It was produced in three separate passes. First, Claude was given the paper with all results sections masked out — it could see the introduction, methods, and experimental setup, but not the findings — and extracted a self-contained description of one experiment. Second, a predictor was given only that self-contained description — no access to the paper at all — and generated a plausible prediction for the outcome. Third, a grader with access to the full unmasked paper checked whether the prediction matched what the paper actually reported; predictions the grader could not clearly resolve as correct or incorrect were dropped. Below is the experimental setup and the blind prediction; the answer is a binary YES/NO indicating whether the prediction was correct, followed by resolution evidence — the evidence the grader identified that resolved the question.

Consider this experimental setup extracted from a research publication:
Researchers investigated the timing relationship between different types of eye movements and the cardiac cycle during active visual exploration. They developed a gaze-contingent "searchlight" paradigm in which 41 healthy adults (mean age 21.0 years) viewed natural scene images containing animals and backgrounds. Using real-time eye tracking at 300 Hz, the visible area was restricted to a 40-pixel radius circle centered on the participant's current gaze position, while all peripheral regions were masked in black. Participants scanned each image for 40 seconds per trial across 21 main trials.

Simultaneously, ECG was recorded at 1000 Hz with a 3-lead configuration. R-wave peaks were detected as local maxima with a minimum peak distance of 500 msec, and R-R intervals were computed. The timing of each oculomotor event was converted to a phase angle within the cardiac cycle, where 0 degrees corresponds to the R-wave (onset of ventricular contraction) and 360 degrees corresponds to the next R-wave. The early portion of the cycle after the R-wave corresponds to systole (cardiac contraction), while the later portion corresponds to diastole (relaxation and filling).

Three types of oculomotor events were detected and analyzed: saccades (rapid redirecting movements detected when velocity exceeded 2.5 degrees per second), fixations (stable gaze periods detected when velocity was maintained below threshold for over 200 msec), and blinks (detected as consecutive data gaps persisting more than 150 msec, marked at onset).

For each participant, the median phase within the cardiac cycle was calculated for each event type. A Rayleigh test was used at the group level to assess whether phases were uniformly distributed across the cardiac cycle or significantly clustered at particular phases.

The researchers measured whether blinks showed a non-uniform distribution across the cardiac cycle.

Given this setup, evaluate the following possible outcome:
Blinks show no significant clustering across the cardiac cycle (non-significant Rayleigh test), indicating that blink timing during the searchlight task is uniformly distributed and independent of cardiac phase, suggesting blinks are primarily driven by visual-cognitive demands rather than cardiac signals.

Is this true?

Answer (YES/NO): NO